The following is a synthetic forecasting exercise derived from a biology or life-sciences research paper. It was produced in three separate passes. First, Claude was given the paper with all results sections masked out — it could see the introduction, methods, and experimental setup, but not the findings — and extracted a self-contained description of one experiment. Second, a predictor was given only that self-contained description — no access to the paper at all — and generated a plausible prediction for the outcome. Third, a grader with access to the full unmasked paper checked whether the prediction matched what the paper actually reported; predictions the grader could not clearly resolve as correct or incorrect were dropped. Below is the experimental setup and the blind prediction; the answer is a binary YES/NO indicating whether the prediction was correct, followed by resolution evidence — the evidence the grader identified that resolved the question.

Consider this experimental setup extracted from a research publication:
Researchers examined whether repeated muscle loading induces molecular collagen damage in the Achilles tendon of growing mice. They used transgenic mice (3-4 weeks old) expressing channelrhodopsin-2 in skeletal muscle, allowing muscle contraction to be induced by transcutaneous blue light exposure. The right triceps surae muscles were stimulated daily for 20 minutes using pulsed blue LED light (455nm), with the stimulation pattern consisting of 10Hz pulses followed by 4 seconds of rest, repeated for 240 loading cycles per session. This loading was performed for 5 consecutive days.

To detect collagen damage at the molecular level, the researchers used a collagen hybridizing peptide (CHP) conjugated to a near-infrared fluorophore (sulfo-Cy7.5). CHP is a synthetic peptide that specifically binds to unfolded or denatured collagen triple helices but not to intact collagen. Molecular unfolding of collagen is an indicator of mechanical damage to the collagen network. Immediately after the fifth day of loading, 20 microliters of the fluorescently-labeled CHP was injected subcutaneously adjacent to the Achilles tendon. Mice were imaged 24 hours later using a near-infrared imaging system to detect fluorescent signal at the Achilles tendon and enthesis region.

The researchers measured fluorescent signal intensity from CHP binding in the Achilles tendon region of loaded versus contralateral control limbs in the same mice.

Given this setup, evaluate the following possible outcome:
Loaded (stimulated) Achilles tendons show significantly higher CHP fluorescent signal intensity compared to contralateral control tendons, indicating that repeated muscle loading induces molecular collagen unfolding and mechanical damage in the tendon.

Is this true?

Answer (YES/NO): YES